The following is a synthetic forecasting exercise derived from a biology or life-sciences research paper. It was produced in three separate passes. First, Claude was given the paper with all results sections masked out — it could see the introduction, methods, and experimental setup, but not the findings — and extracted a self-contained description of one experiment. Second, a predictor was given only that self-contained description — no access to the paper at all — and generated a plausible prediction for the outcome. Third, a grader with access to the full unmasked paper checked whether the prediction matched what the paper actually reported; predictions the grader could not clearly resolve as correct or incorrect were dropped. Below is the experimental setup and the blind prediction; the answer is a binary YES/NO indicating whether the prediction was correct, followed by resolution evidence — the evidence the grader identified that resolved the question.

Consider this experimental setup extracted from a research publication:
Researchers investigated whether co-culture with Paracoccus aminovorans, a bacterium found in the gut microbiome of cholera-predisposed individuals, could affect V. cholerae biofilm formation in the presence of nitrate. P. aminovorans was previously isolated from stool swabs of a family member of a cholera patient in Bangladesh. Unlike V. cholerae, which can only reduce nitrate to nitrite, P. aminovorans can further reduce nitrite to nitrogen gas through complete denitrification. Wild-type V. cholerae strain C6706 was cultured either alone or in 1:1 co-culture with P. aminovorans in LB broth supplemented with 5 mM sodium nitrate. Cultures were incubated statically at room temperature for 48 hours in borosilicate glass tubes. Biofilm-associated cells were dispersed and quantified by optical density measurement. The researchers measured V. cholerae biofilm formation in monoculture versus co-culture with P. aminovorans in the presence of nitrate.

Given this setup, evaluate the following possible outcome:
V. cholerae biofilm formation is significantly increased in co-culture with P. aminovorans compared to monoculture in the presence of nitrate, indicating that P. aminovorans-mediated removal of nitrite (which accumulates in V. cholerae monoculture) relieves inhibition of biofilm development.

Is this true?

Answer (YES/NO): YES